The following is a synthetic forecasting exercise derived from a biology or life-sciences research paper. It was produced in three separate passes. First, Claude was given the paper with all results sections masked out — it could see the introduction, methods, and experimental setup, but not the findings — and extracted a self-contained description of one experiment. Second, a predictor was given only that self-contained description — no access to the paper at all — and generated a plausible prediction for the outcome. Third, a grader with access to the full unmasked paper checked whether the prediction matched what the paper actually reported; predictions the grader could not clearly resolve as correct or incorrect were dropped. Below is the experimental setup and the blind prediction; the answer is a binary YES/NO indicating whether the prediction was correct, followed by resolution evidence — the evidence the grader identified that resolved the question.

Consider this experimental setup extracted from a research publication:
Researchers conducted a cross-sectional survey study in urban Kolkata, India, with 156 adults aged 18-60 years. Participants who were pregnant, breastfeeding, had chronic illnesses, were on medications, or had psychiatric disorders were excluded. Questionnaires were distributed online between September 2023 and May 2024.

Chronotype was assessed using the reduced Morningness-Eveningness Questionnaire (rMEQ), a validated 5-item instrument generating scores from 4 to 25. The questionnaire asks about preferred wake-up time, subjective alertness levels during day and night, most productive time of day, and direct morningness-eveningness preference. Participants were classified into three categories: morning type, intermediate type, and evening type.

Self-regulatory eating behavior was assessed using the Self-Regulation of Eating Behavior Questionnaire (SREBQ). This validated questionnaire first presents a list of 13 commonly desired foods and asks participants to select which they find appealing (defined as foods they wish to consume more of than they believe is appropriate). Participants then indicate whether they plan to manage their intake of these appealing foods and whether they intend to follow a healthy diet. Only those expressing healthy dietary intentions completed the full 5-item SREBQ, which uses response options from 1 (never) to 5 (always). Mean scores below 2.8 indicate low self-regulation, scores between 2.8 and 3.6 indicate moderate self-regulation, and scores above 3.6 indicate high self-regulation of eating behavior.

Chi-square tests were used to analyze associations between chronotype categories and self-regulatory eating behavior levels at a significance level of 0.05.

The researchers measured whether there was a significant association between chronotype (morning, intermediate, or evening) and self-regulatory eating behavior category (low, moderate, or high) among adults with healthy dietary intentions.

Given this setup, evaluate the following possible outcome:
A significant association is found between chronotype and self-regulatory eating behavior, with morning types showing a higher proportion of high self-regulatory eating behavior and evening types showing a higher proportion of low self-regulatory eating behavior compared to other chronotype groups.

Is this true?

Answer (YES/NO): NO